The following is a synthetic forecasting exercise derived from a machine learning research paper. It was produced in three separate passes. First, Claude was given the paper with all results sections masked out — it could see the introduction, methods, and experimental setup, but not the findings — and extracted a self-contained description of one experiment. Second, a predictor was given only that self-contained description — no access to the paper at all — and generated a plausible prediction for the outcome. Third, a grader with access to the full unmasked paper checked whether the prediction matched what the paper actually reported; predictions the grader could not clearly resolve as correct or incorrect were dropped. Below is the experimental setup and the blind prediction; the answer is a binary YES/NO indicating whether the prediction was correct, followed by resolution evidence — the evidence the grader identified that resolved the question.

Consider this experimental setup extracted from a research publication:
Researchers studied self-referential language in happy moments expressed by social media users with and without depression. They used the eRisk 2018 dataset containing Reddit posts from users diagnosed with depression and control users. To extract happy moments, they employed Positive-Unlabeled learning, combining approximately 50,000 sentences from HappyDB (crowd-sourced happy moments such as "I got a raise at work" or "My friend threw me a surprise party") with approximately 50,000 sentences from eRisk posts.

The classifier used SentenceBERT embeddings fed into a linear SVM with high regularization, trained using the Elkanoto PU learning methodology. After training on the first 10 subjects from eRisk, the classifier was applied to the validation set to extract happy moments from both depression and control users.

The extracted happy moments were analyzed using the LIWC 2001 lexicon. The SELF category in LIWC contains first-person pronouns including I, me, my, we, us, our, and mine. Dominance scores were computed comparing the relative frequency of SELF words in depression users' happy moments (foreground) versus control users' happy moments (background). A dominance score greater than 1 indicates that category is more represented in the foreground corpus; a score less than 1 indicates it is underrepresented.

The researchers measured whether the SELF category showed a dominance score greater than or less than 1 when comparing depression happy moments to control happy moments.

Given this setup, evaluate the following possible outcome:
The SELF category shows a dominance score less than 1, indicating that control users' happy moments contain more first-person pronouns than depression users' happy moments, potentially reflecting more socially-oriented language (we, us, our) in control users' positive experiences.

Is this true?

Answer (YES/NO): NO